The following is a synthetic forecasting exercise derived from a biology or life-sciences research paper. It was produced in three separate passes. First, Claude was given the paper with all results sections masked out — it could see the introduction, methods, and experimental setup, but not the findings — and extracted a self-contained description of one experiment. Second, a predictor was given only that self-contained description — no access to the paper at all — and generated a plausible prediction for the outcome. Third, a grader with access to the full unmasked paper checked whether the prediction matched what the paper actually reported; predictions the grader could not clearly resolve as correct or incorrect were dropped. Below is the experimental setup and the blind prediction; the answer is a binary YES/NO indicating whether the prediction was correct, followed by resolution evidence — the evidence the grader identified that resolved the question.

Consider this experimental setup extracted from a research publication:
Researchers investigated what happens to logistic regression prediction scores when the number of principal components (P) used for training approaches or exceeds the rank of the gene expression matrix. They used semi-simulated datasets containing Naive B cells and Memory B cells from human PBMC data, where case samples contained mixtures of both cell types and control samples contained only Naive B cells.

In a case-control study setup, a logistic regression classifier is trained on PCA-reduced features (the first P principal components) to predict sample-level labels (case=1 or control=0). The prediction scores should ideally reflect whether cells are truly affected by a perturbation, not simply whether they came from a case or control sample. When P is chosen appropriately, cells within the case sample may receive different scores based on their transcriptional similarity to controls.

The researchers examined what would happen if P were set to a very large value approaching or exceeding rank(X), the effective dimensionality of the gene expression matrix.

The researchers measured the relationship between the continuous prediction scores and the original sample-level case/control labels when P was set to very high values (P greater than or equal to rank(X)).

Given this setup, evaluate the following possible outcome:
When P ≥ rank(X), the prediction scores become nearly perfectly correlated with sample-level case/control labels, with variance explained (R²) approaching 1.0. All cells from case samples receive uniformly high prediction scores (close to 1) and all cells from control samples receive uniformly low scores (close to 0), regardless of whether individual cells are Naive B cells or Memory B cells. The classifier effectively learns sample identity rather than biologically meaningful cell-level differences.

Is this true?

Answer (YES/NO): YES